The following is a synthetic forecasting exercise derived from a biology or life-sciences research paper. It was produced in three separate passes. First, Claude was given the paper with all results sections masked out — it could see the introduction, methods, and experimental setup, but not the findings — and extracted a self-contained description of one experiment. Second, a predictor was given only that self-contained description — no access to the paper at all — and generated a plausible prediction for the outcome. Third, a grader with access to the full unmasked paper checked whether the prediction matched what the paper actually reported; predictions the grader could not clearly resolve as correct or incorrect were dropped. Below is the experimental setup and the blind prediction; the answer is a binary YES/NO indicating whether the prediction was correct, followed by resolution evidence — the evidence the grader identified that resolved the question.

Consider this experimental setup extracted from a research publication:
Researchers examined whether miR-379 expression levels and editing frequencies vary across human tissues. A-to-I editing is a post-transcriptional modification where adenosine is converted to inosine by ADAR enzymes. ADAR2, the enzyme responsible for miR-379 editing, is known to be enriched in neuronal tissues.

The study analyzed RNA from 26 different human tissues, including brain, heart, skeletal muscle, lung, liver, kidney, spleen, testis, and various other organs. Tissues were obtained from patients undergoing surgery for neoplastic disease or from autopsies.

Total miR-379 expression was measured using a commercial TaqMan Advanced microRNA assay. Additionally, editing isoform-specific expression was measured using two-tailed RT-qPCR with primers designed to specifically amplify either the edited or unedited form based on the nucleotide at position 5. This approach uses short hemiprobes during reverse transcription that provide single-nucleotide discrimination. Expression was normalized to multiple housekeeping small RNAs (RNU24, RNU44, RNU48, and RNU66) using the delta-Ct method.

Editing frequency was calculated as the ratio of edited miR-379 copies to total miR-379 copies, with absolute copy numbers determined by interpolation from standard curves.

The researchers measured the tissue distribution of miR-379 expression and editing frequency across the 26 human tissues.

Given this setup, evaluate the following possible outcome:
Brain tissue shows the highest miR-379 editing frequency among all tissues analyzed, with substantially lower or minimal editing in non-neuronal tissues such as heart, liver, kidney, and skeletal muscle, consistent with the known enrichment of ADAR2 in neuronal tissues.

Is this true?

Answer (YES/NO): YES